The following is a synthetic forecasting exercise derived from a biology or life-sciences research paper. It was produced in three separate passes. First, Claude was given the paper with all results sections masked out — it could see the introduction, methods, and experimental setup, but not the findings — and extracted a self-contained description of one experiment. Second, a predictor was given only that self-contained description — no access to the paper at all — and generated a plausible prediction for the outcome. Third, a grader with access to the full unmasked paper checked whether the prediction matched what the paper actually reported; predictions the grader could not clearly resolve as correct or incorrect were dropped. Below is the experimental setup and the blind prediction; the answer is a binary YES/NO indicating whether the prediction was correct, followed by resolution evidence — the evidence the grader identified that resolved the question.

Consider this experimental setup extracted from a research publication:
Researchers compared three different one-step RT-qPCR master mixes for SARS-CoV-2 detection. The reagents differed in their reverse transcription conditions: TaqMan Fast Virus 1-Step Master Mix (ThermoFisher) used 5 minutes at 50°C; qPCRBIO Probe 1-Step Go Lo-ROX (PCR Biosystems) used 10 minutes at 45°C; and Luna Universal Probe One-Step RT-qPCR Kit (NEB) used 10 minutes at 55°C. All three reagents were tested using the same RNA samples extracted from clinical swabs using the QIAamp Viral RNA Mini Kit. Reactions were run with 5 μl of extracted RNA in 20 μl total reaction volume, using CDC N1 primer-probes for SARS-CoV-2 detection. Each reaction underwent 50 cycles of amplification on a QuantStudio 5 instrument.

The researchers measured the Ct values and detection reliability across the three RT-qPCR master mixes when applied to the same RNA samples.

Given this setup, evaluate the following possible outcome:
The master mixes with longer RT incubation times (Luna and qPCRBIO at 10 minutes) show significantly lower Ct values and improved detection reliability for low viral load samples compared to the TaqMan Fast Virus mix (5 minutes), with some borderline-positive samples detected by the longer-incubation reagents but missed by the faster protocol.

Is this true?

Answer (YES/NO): NO